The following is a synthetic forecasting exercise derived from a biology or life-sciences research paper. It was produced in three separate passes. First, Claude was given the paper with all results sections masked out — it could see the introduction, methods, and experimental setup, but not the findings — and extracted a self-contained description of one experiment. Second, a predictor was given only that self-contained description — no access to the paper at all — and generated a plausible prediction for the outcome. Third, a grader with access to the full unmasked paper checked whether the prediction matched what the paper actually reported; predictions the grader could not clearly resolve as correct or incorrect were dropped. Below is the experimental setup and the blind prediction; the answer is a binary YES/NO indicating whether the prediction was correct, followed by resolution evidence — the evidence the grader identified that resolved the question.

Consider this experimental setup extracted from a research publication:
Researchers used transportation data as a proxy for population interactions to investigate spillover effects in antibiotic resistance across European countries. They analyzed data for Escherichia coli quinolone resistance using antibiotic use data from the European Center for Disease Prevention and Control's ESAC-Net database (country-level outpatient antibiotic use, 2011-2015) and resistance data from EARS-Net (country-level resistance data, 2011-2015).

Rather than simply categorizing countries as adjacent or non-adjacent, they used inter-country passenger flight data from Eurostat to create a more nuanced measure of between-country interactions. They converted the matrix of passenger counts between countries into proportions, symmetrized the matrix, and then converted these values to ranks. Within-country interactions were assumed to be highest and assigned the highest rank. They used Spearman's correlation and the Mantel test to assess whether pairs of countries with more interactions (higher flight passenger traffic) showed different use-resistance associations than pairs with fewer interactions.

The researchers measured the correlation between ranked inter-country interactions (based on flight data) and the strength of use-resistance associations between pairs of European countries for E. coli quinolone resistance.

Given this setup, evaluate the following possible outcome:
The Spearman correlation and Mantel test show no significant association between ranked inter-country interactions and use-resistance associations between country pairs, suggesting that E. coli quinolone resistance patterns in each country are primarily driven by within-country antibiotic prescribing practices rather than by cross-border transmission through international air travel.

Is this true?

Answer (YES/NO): NO